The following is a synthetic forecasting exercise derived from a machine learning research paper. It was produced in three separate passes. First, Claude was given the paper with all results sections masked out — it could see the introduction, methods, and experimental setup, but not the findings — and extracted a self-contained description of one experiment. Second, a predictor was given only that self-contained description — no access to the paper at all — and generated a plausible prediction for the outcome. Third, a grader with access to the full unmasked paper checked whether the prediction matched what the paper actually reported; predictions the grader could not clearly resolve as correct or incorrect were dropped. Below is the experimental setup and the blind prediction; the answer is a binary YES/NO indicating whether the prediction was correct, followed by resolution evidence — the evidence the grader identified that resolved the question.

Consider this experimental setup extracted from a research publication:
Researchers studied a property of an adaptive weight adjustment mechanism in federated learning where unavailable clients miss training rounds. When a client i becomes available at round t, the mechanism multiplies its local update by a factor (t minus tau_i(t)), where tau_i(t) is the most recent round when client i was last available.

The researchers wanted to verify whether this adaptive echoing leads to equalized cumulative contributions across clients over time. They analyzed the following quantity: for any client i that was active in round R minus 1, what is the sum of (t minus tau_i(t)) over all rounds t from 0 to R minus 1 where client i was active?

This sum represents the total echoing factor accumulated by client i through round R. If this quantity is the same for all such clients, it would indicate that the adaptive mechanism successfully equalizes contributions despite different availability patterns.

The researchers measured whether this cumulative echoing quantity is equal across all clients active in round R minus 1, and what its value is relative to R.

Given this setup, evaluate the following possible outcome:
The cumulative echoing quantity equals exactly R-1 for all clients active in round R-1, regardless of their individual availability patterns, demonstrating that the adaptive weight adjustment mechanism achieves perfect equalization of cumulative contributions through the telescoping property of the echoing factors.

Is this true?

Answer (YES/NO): NO